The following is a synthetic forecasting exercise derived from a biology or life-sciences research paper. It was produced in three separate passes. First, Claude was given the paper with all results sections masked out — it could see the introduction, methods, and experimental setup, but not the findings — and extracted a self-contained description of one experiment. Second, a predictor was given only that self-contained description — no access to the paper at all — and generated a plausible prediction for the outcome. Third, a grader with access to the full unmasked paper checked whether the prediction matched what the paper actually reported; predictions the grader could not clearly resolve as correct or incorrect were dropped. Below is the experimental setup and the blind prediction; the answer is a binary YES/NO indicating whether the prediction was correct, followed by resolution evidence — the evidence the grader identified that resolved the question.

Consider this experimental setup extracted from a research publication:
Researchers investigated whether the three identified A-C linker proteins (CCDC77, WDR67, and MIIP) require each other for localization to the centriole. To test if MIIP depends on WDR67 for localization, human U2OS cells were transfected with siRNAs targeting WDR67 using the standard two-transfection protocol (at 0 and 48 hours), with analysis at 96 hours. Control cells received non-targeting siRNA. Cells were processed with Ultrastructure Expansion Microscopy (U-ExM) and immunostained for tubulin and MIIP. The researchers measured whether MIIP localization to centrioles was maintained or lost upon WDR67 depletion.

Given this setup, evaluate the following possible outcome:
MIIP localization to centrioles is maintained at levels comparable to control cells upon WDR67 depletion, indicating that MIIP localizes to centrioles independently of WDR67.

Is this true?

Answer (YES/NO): NO